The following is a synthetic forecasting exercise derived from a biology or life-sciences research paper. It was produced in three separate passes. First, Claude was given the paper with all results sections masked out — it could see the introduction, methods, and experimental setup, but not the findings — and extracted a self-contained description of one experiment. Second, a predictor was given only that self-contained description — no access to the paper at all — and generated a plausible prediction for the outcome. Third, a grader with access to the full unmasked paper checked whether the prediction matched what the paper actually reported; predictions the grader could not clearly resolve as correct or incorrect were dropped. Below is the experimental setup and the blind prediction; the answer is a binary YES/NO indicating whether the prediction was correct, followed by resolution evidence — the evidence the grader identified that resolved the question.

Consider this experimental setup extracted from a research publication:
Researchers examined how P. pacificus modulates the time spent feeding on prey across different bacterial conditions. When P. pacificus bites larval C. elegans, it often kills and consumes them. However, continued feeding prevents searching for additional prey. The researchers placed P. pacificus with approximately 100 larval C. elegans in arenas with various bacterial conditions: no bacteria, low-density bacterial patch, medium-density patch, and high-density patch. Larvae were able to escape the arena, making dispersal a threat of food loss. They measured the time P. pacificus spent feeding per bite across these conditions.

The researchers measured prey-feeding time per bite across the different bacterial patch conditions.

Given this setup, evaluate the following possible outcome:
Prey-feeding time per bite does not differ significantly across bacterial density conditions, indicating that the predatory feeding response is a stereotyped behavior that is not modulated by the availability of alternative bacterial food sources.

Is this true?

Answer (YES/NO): NO